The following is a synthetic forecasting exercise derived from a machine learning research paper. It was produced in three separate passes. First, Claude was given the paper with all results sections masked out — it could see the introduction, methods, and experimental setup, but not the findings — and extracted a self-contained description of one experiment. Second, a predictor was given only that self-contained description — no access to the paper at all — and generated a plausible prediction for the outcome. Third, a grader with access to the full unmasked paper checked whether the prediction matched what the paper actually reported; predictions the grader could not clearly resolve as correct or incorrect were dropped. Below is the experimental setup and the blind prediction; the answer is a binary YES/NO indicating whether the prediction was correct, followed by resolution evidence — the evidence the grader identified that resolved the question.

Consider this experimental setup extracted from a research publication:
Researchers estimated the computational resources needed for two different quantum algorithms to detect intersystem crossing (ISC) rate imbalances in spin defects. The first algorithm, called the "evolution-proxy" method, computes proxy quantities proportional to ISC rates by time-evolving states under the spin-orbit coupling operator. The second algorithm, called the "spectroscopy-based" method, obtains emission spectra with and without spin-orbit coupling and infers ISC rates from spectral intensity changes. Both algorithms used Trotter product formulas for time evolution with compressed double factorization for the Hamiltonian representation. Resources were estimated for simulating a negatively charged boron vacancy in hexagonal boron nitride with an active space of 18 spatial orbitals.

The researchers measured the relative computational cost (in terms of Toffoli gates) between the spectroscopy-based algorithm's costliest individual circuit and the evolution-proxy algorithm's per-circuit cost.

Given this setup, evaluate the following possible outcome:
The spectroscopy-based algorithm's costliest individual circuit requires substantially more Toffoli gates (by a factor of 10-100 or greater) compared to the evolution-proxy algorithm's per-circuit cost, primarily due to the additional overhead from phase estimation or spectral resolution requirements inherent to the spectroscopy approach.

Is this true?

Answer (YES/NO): YES